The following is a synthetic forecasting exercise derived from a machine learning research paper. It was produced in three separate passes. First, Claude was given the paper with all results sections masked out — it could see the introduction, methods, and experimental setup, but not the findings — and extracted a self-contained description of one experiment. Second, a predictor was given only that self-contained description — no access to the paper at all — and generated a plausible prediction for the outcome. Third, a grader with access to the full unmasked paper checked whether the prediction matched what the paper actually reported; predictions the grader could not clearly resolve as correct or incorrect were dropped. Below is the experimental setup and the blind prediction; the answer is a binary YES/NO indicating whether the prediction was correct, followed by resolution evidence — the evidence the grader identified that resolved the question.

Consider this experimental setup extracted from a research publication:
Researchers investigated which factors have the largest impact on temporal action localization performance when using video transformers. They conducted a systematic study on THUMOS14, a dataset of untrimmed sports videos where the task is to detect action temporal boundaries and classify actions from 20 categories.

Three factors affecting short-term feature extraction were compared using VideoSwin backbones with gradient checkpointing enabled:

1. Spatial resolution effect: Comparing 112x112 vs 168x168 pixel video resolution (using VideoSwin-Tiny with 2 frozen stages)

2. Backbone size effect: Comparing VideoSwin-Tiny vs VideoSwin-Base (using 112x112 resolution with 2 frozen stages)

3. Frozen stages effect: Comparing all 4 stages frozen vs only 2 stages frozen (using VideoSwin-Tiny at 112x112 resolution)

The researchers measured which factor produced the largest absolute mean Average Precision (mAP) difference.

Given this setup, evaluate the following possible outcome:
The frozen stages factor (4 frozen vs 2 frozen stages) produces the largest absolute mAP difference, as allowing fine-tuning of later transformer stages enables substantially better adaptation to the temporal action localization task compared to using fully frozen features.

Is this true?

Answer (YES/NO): YES